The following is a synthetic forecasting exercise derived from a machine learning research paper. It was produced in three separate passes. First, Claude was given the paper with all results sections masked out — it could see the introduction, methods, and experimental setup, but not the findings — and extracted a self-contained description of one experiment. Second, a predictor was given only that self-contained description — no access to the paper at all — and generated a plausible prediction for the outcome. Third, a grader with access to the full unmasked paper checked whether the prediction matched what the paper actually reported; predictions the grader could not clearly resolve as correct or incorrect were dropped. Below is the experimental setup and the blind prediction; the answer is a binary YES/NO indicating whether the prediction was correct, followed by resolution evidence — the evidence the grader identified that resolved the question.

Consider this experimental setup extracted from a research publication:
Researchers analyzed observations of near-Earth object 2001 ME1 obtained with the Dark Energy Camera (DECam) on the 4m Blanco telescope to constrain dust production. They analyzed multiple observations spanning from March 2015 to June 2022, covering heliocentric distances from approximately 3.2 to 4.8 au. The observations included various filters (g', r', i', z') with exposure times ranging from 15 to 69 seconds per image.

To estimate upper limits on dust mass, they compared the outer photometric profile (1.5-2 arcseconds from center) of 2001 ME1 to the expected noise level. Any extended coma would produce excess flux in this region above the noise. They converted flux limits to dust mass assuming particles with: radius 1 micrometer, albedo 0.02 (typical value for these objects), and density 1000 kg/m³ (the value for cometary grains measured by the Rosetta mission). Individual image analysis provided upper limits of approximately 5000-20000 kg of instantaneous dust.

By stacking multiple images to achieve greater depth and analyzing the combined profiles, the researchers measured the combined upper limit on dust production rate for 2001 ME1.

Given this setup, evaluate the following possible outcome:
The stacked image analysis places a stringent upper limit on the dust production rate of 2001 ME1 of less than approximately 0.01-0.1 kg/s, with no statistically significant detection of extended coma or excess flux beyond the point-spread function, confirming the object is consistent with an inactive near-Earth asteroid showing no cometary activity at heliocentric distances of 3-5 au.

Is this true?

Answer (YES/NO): NO